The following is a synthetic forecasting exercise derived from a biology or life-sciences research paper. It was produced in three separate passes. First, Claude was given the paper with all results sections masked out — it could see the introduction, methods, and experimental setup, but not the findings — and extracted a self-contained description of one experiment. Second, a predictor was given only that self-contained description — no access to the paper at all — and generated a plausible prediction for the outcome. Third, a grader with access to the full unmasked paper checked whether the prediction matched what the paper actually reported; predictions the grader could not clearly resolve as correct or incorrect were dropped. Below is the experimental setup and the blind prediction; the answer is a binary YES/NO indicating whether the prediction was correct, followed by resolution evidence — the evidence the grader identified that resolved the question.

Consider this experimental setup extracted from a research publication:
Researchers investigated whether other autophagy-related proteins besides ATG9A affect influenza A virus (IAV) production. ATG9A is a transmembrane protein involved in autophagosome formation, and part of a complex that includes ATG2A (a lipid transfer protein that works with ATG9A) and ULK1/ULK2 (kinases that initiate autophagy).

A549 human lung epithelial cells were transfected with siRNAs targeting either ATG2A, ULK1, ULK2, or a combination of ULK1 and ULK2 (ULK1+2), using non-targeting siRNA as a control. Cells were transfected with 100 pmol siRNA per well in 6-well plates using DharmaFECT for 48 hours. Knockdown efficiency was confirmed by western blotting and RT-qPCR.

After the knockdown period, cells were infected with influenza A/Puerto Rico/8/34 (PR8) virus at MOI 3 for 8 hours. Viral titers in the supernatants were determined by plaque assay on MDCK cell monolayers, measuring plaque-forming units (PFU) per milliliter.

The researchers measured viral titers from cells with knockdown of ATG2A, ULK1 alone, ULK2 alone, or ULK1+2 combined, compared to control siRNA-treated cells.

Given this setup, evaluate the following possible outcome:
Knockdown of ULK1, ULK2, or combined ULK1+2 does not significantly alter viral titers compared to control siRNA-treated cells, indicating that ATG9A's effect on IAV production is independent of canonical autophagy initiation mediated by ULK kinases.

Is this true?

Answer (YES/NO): NO